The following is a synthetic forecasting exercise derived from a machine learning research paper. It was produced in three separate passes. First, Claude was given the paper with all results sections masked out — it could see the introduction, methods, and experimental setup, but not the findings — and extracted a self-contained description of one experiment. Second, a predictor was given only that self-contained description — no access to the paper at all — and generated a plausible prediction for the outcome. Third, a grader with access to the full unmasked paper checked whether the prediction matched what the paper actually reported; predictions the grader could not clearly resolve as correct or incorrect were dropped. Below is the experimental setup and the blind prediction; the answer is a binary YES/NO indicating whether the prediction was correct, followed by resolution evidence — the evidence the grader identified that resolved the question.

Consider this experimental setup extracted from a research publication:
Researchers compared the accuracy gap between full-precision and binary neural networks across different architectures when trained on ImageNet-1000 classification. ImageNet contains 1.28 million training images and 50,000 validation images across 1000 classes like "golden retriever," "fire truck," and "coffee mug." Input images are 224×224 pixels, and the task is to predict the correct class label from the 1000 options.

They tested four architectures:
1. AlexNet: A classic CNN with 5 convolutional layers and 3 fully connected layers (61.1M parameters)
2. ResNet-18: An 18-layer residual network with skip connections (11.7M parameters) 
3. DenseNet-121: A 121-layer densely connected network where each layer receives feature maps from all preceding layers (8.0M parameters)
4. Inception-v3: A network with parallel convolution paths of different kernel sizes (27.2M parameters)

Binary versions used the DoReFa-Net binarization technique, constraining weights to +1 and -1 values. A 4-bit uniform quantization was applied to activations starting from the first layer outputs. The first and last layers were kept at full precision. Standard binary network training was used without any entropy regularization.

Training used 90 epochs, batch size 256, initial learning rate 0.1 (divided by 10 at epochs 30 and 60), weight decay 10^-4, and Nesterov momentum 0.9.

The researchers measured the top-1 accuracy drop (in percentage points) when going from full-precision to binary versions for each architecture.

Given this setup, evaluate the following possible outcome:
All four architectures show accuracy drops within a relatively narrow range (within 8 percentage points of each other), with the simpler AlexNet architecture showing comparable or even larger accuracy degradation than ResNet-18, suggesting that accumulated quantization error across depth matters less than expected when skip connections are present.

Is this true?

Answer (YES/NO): NO